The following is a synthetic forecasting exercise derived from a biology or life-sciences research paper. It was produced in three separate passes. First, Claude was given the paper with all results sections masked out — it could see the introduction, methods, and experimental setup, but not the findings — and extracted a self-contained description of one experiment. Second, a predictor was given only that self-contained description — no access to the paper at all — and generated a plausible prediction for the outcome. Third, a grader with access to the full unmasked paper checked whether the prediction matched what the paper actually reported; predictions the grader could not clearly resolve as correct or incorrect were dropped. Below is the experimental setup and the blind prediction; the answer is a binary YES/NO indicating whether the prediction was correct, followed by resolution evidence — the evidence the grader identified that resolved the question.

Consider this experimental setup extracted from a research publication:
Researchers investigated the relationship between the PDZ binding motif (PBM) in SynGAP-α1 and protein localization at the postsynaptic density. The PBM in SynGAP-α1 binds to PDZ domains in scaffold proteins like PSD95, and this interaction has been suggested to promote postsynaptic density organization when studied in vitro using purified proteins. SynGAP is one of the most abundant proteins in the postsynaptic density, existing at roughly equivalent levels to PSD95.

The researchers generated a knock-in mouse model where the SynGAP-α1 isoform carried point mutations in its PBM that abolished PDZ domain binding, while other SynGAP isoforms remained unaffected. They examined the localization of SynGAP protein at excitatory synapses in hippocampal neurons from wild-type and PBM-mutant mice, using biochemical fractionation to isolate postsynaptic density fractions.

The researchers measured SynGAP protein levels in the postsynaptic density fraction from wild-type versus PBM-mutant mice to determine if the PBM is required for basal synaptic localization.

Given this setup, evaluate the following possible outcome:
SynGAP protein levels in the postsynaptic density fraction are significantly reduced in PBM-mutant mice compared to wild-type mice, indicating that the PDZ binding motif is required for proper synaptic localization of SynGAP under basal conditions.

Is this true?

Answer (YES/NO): YES